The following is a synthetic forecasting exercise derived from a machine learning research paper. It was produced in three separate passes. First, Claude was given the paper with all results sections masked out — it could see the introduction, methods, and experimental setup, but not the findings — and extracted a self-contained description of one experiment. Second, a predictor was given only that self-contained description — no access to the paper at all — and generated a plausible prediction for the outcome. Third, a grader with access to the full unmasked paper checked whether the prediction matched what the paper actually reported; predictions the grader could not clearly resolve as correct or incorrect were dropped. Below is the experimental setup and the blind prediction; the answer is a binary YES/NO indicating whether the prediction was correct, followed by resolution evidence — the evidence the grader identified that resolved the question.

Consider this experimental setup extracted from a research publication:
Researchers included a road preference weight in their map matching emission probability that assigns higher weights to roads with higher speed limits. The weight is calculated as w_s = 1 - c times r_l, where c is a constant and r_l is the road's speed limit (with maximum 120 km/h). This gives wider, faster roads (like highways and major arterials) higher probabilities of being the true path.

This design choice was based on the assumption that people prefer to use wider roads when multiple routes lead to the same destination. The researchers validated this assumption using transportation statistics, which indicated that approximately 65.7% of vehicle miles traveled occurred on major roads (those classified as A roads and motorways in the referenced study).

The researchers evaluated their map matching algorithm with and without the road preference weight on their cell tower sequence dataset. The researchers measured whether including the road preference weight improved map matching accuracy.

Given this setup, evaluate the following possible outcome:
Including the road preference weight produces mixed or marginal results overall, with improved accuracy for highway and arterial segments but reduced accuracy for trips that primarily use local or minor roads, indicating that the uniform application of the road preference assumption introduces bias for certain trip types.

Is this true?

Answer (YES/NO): NO